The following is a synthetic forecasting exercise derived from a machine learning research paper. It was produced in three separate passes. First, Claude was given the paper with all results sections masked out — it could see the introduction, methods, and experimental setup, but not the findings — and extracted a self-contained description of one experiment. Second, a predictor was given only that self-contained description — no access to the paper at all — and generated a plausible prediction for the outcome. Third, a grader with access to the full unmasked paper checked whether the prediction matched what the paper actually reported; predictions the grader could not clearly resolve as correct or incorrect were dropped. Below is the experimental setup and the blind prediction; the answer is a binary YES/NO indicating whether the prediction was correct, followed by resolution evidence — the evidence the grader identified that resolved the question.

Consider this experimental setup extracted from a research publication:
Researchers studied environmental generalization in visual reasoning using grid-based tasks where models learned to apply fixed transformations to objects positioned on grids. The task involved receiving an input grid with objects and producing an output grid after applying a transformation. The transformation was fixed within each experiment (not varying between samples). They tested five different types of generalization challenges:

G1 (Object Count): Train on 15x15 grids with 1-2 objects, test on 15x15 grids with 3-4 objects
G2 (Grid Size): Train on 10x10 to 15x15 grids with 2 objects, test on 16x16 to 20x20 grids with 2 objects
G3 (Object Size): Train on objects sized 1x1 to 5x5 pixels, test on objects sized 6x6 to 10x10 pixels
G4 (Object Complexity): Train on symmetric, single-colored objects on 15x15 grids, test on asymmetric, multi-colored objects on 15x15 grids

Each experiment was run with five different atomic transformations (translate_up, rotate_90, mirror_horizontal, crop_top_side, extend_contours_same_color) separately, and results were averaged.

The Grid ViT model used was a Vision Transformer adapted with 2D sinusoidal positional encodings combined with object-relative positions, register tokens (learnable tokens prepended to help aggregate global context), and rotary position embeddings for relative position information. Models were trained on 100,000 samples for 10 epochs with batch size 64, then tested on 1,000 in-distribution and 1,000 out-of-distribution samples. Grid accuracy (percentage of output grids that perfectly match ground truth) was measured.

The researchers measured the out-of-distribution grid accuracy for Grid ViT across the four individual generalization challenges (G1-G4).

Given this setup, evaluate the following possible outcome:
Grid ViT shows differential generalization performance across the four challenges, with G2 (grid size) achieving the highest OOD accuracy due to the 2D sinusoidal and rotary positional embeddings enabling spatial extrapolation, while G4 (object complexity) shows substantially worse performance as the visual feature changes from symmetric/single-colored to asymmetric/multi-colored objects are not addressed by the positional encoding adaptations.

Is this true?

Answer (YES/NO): NO